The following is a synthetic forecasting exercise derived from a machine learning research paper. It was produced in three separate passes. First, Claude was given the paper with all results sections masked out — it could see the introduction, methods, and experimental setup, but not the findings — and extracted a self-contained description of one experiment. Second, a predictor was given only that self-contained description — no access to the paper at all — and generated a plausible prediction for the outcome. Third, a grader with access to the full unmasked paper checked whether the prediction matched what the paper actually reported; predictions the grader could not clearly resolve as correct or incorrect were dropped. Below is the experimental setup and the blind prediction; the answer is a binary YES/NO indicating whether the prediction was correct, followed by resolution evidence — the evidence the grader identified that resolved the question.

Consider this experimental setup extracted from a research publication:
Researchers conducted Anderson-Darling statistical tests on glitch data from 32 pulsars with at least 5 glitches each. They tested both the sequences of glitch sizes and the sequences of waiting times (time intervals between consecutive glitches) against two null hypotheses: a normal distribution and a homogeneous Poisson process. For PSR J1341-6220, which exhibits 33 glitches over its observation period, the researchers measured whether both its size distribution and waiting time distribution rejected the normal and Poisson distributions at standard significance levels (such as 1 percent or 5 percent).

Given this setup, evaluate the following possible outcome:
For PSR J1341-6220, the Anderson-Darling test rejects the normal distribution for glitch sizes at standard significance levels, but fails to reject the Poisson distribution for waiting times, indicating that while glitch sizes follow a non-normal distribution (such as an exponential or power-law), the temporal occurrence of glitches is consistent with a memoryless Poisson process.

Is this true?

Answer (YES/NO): NO